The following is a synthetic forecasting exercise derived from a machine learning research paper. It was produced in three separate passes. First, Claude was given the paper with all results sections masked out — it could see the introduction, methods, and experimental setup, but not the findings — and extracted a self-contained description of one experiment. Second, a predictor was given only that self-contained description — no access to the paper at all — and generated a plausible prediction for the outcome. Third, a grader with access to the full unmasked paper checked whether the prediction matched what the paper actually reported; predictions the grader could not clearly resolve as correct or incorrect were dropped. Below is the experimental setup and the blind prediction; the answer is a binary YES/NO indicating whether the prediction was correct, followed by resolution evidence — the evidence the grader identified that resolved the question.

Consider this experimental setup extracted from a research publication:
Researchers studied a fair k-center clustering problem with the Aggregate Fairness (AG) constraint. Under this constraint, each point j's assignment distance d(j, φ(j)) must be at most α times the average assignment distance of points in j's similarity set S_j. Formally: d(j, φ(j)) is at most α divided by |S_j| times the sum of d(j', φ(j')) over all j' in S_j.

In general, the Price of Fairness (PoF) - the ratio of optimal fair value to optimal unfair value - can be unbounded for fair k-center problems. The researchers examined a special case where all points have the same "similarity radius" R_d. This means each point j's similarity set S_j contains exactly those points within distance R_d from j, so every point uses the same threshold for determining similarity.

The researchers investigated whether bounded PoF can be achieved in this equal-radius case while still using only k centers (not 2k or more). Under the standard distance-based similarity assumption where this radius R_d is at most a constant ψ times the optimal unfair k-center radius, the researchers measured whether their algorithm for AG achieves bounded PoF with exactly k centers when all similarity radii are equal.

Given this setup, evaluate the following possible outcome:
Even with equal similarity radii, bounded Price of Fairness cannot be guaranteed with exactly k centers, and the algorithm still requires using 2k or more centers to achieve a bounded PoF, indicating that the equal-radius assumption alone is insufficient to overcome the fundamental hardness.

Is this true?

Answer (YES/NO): NO